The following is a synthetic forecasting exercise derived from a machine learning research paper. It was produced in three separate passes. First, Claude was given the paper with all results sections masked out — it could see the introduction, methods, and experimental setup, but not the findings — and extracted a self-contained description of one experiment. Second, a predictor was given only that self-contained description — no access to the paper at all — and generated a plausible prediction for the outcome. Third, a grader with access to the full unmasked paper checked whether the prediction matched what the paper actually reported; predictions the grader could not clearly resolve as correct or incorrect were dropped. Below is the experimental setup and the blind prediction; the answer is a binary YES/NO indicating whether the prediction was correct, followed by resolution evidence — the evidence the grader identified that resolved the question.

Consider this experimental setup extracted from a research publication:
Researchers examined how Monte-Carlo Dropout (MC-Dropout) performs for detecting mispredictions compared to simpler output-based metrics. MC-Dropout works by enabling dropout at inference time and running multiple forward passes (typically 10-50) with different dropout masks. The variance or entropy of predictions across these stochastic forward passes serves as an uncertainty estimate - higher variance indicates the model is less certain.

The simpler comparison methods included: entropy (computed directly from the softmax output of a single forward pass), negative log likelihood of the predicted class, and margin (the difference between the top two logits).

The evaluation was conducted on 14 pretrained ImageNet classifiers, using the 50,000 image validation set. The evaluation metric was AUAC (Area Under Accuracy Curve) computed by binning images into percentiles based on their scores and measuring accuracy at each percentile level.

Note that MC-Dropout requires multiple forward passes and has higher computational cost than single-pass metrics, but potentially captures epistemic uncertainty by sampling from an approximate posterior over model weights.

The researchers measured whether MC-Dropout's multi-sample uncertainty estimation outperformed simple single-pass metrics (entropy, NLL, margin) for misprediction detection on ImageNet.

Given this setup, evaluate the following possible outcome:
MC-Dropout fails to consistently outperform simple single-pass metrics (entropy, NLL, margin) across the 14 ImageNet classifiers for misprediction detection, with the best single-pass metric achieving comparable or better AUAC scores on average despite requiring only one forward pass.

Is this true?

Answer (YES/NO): YES